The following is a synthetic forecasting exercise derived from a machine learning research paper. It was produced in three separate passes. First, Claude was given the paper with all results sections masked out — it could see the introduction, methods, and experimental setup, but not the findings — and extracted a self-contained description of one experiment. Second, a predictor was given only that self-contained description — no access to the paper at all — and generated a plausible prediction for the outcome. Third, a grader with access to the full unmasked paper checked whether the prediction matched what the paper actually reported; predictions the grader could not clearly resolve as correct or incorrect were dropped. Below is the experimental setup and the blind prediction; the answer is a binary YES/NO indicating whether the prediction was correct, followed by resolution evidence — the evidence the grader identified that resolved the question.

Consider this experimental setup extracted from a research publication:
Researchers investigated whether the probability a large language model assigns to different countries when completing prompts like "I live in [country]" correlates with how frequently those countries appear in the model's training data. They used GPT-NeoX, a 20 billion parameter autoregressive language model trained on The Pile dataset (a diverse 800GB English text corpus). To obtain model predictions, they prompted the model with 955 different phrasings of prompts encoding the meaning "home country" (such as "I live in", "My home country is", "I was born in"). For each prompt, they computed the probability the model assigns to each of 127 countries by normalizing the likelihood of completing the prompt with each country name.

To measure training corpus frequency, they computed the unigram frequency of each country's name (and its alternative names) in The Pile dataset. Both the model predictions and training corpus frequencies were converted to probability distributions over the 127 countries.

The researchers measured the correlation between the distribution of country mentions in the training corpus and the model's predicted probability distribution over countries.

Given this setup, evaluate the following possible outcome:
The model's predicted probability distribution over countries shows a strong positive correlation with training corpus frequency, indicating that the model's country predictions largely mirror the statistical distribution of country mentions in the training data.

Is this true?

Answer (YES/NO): YES